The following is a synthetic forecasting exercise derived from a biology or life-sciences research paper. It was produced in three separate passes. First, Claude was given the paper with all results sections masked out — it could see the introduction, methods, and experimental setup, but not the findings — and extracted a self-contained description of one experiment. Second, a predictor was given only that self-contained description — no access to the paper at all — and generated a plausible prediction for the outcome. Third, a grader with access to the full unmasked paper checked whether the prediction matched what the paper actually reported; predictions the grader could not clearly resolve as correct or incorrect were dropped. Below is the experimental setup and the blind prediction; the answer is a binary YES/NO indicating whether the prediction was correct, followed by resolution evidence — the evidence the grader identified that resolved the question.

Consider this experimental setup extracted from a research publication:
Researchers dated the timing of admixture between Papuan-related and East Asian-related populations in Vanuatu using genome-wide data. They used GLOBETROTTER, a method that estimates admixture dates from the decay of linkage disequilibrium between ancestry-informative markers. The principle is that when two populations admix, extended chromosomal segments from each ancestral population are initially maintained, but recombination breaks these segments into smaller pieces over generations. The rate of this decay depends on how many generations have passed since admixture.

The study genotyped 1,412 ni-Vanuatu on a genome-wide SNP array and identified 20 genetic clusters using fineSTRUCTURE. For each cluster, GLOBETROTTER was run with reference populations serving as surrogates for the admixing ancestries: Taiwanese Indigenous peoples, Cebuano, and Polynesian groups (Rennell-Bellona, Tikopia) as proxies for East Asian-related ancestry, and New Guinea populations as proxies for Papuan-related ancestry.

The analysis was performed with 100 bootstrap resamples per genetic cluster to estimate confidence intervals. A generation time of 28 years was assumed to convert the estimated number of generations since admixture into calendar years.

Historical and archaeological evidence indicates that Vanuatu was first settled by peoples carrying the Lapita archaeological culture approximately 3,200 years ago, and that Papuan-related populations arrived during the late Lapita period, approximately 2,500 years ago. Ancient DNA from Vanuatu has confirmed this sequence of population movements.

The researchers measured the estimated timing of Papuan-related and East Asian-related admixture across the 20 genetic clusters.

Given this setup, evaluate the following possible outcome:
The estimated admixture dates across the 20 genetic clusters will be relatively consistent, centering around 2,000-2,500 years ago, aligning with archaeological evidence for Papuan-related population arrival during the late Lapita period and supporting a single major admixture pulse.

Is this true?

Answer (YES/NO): YES